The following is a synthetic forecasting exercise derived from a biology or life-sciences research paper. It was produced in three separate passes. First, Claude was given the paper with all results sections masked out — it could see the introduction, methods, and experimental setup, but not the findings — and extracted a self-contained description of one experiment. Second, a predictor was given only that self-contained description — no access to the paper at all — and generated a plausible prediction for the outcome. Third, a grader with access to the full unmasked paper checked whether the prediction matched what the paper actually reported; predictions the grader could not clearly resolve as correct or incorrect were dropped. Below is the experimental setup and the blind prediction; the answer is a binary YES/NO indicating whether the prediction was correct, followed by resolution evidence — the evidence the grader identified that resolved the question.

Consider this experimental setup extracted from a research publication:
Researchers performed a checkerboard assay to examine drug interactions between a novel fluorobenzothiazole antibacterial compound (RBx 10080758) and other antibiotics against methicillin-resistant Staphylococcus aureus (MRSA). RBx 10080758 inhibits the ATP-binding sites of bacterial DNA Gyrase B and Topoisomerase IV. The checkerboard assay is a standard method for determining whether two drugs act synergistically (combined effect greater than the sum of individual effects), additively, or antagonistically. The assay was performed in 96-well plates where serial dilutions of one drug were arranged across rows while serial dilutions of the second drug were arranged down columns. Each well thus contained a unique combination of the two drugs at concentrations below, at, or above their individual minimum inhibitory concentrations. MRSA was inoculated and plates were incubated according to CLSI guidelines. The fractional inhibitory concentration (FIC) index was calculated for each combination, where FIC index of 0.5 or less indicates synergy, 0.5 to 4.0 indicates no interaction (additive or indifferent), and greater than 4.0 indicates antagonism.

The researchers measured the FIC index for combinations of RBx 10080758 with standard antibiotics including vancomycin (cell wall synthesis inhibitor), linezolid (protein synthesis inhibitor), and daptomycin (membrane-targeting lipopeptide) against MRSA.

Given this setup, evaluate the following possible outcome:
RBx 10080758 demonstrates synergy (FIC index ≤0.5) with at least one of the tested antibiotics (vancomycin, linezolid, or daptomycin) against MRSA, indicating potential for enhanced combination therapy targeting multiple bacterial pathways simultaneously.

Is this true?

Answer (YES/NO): NO